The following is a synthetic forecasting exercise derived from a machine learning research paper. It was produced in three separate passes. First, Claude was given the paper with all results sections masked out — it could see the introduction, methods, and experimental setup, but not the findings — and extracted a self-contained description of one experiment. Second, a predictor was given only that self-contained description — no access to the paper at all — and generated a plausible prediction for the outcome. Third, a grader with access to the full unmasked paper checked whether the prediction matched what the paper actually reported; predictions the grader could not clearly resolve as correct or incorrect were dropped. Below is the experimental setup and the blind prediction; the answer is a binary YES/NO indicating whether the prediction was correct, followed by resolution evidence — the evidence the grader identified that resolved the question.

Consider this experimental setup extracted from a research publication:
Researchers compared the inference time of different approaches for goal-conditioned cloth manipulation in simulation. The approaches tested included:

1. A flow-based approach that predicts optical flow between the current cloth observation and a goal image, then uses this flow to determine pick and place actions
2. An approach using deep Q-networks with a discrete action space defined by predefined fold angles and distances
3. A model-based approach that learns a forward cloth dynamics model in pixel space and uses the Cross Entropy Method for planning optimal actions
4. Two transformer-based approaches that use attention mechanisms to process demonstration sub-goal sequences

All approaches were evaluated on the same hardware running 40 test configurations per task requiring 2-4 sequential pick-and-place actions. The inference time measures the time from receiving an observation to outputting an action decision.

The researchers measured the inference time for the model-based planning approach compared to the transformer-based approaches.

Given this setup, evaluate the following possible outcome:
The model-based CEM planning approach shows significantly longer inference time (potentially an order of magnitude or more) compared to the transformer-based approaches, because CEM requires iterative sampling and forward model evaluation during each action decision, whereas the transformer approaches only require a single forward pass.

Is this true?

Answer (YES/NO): YES